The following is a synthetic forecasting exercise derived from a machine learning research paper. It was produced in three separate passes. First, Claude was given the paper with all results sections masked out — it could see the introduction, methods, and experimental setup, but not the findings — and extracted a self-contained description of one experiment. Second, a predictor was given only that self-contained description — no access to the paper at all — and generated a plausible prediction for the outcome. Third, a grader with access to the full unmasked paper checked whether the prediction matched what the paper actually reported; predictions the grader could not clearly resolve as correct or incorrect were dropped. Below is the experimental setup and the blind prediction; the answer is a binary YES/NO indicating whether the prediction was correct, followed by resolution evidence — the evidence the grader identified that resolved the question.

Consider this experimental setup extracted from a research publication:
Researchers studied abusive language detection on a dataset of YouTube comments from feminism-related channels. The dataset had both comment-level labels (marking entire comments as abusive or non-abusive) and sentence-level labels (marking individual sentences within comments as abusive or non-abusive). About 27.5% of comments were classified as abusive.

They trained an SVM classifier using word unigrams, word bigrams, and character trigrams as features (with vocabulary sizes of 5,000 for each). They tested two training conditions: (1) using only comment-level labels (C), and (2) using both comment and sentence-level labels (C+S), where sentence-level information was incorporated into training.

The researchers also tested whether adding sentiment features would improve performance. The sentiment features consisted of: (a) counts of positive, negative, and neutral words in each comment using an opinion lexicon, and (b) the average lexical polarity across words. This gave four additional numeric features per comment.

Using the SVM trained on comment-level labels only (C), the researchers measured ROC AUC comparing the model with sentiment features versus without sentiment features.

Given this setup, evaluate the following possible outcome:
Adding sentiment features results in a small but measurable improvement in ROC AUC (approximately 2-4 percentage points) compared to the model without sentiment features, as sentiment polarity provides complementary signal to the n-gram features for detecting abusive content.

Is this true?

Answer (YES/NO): NO